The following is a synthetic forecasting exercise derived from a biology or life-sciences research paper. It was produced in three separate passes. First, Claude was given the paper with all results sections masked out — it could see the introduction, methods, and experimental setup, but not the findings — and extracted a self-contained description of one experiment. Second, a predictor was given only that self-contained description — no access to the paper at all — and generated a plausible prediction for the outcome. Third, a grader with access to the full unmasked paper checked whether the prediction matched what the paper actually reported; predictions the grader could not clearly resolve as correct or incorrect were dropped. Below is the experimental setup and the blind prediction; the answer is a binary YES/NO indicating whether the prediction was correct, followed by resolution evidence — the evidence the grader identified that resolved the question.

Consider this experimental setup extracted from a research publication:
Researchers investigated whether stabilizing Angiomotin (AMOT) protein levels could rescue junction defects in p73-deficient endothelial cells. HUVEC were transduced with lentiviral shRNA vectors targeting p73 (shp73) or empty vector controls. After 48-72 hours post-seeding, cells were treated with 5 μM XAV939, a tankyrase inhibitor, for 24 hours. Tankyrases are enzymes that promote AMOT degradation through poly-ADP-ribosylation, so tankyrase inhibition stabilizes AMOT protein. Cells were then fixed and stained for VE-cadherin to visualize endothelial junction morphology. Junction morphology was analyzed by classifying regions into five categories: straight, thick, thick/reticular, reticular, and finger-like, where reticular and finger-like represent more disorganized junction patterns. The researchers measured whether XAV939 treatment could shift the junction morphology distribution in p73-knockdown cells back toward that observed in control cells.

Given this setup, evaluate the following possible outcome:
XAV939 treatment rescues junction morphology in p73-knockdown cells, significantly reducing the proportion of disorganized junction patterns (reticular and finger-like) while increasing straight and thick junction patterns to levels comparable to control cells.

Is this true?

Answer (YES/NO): NO